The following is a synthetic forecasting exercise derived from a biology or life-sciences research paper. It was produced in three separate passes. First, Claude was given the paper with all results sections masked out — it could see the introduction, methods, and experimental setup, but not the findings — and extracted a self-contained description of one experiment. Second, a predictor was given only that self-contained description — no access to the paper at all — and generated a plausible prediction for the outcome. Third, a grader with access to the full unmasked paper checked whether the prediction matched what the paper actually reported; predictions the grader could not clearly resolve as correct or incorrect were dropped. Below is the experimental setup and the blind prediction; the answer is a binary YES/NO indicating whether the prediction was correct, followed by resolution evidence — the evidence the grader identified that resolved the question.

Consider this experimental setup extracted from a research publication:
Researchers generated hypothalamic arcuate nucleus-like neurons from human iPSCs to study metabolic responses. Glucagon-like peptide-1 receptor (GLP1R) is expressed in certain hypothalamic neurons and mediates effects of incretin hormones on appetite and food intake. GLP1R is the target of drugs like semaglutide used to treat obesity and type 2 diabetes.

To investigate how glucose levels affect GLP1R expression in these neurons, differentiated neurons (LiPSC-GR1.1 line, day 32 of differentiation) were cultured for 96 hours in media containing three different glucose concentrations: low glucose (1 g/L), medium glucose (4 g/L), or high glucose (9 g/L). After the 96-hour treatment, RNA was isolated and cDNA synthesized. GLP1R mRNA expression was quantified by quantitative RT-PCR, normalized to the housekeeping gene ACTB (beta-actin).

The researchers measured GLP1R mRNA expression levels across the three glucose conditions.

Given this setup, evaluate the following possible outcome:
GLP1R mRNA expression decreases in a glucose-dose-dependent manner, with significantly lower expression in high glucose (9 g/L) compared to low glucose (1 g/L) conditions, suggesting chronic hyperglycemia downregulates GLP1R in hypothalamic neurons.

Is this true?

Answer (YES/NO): NO